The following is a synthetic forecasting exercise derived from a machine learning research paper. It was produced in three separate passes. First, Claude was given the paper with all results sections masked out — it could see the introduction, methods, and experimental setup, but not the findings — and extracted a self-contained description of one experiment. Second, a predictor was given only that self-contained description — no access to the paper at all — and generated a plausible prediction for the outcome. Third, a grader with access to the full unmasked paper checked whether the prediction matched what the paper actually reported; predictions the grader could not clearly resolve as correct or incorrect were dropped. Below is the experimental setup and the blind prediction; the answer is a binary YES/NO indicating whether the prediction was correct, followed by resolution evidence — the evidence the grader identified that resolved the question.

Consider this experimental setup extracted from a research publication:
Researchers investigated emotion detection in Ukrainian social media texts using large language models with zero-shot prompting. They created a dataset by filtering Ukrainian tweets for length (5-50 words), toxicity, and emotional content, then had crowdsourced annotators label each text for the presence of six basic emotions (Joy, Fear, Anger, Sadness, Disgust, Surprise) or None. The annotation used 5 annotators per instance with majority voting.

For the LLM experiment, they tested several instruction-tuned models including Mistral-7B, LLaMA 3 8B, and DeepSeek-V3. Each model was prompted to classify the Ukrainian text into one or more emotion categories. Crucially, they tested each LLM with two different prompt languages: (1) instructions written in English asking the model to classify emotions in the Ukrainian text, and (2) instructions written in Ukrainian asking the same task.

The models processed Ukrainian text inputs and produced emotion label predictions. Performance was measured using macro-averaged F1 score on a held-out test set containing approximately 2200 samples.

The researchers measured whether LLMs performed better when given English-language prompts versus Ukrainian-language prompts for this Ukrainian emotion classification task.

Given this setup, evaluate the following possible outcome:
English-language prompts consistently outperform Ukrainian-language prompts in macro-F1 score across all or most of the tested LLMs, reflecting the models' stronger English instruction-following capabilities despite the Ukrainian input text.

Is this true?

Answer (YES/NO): YES